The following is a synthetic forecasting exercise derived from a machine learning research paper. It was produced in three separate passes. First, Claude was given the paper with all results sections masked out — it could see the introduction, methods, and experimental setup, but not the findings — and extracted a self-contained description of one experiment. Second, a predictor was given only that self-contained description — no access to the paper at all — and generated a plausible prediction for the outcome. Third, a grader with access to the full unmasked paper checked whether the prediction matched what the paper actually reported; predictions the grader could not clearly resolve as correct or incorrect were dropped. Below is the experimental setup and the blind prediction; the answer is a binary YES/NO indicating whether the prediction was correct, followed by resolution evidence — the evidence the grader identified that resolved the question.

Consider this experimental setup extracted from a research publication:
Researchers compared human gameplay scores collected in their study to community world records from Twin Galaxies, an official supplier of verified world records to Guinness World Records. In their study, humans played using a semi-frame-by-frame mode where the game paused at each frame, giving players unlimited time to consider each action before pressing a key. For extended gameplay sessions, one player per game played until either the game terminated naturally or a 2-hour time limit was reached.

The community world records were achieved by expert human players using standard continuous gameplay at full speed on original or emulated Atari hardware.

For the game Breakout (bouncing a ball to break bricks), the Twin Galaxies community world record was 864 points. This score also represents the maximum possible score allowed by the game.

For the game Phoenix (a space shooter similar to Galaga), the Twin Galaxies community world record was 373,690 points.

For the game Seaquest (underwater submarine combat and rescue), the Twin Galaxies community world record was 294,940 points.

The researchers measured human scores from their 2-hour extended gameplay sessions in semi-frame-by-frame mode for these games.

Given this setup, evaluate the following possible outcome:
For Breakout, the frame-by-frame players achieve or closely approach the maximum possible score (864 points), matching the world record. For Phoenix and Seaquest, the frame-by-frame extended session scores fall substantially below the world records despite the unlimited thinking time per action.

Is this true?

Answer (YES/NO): NO